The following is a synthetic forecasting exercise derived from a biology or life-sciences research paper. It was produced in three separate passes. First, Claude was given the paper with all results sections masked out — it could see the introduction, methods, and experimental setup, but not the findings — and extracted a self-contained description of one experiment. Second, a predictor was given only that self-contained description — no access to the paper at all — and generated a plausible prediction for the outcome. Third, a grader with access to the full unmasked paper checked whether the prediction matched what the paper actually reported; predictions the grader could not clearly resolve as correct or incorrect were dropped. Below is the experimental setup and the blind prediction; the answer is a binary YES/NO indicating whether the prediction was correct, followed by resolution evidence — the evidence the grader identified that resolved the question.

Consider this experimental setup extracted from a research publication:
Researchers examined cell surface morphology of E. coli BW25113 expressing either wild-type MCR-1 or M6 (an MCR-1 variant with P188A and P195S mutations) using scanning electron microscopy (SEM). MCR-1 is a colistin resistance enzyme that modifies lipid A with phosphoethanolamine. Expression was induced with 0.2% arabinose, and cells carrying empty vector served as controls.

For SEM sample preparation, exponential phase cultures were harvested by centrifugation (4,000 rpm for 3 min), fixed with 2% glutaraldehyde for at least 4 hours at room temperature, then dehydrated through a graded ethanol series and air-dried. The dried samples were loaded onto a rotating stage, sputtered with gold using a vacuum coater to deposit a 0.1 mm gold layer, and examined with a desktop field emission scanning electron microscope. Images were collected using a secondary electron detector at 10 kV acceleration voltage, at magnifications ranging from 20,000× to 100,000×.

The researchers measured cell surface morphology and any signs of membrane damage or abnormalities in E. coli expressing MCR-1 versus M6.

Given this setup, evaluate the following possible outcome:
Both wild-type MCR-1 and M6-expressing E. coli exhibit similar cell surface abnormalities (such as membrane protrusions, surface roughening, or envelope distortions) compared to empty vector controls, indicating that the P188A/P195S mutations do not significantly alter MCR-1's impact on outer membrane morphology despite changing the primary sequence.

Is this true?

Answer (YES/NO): NO